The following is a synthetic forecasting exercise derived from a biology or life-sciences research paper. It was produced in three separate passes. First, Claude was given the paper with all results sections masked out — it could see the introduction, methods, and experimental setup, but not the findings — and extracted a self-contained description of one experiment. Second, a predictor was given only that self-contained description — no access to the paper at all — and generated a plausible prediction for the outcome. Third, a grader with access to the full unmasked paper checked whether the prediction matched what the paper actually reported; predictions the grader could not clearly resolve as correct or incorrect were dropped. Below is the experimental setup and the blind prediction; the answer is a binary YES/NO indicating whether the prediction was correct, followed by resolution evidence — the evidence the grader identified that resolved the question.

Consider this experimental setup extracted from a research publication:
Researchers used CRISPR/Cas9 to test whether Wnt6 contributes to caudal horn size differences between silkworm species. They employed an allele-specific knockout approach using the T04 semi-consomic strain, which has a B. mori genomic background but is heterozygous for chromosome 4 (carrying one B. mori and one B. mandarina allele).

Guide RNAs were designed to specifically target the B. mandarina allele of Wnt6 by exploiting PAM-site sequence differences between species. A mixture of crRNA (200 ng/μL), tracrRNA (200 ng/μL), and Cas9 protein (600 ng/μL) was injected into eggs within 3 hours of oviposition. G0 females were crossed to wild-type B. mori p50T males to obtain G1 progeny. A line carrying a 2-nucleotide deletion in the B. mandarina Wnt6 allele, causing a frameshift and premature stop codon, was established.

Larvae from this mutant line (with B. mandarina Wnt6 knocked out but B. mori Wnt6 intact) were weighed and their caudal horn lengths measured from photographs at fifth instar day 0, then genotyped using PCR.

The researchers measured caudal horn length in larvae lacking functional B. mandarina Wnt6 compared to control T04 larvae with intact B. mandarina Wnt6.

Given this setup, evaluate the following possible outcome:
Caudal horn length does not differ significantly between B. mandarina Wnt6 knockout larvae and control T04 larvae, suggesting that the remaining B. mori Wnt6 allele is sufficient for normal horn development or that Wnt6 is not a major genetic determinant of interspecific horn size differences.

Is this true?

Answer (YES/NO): NO